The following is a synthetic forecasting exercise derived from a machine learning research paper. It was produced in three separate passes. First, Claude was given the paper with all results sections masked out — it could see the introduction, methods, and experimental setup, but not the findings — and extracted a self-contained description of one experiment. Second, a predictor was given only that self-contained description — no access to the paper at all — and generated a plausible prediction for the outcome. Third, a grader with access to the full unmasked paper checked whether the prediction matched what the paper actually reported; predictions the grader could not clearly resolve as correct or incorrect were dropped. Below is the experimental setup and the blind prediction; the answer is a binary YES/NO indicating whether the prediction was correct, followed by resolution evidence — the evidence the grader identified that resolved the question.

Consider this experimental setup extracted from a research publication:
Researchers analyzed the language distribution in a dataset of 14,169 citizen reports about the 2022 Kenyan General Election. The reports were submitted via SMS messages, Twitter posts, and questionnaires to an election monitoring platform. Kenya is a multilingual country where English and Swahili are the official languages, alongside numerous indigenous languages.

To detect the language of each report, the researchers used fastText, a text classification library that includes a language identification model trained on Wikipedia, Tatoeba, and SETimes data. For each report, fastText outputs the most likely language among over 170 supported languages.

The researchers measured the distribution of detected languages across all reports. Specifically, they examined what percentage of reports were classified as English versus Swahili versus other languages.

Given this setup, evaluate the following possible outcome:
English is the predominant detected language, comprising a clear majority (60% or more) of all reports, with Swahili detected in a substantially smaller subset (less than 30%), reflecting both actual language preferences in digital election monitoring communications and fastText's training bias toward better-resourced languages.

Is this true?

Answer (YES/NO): YES